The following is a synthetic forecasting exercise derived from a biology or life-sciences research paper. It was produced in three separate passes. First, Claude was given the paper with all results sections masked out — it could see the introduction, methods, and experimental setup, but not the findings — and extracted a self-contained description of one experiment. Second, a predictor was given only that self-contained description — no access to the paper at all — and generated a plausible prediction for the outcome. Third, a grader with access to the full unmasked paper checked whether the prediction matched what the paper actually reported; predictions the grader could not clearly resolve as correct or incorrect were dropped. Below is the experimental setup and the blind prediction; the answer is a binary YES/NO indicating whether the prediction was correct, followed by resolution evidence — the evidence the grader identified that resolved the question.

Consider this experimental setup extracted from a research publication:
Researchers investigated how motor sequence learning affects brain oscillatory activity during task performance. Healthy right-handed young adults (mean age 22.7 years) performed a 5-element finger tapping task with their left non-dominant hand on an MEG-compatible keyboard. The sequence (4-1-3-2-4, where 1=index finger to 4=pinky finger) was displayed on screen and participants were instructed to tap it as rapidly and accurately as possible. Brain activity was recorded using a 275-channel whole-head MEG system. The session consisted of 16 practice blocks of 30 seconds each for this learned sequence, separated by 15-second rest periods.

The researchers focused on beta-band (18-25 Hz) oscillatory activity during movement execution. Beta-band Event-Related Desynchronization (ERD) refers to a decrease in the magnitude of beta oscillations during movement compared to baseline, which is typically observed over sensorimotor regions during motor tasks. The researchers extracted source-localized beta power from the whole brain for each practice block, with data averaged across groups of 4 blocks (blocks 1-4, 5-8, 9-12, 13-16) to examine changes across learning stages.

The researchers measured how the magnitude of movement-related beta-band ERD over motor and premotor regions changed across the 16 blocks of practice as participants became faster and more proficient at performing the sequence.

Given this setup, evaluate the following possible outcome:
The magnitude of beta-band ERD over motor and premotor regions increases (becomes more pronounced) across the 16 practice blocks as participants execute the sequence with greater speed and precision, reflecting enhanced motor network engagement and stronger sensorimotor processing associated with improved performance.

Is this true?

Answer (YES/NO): NO